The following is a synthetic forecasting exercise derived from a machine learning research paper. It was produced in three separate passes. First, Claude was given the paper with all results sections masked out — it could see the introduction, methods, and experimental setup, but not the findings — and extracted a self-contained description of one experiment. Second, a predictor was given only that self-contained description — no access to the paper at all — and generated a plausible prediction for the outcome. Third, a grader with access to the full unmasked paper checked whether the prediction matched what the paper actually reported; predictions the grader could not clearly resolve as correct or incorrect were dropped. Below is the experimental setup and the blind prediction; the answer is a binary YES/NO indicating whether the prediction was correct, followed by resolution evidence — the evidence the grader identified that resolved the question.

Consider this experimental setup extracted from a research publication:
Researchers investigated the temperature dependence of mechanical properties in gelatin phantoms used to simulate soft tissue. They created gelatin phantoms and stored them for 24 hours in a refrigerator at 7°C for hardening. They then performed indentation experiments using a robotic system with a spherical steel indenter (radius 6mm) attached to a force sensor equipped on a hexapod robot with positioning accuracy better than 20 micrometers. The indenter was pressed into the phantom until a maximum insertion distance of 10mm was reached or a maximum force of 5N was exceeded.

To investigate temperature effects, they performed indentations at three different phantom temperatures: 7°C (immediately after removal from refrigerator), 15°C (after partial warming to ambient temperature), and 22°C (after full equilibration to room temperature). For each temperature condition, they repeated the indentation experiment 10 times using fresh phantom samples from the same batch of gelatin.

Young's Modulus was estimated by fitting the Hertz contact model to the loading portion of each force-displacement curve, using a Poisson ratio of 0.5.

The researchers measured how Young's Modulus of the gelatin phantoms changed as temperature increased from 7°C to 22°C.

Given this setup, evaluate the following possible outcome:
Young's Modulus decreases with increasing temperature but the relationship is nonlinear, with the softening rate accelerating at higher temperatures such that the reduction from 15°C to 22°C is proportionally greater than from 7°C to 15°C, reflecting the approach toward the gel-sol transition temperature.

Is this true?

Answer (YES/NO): YES